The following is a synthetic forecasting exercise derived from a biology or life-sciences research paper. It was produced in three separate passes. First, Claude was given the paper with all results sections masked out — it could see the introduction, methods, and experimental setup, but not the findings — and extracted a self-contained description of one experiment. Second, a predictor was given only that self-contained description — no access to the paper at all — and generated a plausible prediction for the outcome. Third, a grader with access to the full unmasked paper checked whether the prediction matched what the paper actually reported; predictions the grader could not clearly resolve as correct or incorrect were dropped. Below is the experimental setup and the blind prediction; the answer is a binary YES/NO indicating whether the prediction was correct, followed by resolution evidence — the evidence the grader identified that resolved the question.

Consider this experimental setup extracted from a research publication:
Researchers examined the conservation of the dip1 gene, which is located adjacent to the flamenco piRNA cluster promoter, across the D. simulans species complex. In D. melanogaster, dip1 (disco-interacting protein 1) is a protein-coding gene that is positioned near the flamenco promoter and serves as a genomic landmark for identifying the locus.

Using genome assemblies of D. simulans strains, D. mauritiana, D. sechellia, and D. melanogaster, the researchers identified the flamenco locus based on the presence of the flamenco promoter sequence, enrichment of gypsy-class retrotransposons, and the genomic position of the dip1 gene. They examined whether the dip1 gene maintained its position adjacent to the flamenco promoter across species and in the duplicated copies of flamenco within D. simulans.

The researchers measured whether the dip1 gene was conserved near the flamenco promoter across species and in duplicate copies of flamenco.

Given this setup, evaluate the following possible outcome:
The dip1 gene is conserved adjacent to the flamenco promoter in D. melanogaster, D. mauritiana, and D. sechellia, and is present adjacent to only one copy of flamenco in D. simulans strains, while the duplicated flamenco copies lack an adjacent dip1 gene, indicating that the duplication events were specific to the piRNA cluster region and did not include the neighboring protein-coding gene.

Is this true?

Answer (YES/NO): NO